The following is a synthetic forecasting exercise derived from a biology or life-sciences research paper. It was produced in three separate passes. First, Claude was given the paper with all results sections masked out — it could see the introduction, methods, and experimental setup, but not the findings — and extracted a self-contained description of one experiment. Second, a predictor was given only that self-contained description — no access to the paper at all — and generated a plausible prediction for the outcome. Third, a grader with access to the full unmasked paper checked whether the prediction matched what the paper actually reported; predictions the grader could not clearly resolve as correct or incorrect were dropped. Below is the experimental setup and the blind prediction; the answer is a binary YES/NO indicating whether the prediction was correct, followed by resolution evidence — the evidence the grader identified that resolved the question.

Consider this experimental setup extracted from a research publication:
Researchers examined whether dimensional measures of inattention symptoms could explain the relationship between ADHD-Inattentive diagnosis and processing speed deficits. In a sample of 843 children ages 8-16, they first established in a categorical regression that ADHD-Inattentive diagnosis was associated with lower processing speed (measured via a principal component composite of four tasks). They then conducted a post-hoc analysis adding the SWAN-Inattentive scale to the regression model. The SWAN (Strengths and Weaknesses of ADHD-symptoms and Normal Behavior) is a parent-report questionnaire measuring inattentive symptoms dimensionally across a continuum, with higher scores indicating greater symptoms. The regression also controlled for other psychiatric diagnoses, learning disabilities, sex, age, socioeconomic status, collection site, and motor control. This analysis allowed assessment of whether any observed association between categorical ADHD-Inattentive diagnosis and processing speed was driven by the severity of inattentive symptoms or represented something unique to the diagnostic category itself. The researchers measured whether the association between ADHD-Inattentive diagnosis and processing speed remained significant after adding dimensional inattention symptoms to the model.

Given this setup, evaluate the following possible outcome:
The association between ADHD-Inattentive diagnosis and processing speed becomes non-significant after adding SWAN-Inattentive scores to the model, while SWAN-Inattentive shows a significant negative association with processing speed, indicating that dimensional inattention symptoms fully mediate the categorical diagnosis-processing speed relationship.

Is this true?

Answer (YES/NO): NO